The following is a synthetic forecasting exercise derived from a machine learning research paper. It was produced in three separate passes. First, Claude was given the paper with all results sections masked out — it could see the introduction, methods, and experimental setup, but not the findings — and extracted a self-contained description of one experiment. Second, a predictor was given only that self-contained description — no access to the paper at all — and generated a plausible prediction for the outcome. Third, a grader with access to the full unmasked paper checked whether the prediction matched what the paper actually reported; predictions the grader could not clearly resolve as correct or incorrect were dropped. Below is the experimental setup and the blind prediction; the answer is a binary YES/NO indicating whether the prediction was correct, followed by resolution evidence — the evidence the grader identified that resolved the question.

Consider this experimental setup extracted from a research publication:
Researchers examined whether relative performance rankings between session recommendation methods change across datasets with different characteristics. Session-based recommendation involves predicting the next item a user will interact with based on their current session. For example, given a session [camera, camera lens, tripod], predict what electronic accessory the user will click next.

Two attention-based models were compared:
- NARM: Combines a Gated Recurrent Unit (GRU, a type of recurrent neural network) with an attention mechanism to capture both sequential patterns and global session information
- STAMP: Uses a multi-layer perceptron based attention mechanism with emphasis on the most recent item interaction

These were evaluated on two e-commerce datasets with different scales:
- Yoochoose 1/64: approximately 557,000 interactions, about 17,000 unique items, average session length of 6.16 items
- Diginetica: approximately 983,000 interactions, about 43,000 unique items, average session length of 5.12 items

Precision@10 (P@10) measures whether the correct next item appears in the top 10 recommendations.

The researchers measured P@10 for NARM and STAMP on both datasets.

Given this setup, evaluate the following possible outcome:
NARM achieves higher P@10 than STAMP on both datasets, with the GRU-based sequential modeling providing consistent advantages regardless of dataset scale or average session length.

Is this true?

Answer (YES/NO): NO